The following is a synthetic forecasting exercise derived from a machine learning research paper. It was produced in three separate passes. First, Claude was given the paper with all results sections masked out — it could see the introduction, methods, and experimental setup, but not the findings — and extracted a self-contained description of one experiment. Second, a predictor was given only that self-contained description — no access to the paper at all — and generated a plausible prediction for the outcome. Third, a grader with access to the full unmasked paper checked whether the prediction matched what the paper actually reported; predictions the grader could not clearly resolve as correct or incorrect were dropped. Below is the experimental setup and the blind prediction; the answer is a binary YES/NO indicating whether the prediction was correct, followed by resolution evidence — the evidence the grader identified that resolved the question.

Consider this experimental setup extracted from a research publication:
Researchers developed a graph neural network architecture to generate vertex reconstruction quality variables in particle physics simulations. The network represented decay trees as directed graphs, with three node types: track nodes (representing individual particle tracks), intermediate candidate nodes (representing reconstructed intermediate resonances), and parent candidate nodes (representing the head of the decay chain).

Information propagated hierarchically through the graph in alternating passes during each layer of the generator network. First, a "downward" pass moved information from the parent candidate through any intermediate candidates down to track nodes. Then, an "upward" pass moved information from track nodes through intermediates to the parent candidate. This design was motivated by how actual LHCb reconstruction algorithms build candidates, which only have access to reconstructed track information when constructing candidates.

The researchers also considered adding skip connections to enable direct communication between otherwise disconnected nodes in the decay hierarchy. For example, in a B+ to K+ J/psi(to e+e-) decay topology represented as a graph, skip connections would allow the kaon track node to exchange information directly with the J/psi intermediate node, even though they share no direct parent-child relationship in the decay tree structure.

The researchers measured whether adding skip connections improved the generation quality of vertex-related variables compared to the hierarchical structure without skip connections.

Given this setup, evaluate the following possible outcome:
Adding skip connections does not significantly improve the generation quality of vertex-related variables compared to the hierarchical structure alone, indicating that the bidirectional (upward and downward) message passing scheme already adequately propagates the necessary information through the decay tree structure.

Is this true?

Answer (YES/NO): YES